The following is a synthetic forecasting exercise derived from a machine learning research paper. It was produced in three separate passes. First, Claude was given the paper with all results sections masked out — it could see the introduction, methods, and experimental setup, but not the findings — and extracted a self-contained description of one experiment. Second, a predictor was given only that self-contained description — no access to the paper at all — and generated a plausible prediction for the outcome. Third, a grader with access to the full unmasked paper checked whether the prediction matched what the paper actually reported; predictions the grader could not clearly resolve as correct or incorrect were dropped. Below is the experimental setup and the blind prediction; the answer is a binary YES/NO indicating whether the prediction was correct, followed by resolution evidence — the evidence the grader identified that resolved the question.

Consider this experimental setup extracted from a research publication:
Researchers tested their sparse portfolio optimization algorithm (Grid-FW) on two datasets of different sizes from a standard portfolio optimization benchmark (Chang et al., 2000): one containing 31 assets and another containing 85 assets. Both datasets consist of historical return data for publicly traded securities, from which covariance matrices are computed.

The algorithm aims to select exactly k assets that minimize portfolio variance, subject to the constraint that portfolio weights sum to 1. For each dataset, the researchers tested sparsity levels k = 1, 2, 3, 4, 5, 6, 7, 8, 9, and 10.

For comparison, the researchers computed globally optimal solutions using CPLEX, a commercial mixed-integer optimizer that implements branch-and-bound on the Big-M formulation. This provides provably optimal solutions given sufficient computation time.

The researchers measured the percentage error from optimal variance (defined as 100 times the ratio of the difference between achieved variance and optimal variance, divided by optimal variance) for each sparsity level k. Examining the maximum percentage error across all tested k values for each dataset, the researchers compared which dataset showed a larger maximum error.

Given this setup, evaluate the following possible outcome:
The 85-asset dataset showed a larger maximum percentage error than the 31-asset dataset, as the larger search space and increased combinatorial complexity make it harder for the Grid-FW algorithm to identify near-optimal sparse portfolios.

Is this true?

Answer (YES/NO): YES